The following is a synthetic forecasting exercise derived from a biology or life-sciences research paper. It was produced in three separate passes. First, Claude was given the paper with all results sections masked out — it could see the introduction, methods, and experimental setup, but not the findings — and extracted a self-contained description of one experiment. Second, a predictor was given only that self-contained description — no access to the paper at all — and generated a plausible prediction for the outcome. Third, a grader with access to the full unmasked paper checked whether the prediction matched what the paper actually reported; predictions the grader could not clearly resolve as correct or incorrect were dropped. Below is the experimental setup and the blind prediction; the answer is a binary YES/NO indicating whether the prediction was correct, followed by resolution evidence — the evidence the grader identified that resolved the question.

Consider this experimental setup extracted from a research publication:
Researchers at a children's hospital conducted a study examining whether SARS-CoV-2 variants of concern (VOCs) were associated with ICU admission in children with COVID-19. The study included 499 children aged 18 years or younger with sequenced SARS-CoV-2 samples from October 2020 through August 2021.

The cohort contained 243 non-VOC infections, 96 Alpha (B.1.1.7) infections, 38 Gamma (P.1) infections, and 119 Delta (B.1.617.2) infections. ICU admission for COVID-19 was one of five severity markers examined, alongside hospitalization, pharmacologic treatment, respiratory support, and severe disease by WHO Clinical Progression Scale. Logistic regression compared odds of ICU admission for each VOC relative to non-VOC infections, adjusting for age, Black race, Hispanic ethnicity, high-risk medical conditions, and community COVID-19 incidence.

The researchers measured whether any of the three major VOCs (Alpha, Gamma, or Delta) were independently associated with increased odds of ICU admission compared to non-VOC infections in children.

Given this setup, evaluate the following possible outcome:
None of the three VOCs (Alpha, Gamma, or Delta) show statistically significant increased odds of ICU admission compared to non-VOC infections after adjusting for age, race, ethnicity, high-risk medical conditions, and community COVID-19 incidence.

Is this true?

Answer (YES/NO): YES